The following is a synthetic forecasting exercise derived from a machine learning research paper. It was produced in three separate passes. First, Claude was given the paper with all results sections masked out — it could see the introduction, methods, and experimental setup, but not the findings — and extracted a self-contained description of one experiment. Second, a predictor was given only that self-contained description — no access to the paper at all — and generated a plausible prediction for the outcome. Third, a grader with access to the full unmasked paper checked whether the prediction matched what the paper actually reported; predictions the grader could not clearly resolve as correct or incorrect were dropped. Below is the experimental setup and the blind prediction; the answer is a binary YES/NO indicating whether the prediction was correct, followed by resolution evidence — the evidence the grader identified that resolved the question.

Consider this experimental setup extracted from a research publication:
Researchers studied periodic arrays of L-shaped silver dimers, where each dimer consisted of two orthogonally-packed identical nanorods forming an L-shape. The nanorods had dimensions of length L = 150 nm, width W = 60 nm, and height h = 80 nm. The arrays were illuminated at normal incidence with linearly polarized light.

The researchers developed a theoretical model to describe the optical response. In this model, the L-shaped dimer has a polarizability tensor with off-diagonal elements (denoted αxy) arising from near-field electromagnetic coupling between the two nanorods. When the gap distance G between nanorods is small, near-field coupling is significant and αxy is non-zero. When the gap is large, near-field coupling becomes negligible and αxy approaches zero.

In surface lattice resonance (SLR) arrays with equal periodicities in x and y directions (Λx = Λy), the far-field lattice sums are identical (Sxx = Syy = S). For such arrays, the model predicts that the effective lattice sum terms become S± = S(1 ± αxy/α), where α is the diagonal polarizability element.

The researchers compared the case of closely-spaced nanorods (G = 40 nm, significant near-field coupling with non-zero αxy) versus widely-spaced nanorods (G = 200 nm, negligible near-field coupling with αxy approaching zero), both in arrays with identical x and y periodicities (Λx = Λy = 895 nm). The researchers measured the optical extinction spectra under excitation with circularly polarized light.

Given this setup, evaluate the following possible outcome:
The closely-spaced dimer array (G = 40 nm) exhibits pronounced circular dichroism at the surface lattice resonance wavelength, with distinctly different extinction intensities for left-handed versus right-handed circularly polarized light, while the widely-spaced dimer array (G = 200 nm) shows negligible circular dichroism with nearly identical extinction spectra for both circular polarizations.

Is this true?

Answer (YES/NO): NO